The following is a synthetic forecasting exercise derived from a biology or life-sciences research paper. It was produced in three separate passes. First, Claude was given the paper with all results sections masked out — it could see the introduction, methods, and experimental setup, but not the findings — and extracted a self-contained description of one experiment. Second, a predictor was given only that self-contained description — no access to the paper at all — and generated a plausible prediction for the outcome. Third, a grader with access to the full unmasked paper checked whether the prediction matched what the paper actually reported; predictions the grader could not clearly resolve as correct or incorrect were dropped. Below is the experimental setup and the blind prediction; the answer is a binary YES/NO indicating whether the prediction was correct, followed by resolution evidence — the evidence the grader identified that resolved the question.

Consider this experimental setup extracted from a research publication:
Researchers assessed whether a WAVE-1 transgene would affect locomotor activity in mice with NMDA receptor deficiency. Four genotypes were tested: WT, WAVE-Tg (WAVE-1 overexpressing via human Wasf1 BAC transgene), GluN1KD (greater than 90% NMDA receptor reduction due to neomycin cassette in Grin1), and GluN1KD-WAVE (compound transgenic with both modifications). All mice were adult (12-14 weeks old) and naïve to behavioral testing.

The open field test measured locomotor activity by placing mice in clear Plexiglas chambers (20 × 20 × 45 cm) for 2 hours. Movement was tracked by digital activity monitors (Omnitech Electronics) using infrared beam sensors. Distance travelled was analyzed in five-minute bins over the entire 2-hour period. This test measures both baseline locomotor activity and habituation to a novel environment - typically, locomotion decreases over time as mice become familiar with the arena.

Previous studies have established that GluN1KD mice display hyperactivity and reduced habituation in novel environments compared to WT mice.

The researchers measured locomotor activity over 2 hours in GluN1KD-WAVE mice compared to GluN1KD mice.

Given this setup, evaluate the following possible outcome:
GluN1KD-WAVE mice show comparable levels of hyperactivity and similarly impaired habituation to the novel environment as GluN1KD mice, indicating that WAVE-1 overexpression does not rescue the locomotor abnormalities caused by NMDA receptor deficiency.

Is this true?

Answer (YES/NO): YES